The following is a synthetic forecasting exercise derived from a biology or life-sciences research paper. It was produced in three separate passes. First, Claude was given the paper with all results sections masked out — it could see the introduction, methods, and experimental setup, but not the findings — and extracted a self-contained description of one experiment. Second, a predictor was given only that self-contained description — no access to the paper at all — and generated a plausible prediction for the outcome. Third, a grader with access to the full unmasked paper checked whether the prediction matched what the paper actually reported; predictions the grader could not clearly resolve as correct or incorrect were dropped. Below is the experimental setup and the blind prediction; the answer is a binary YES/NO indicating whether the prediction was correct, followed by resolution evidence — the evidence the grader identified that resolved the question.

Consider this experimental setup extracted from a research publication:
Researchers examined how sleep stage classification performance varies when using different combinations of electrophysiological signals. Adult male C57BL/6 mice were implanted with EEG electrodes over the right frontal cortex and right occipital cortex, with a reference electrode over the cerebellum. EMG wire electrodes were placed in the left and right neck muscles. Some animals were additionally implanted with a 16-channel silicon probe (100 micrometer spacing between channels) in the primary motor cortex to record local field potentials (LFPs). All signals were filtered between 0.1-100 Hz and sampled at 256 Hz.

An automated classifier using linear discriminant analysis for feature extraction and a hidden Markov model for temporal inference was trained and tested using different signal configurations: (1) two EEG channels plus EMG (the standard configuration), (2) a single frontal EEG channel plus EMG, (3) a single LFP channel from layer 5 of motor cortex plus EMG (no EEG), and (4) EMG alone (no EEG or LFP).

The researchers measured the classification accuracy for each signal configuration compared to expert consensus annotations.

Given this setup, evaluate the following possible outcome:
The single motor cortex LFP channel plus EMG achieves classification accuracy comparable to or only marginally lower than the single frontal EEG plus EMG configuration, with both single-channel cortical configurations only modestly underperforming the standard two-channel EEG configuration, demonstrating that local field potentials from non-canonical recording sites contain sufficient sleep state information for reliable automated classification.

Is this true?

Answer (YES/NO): NO